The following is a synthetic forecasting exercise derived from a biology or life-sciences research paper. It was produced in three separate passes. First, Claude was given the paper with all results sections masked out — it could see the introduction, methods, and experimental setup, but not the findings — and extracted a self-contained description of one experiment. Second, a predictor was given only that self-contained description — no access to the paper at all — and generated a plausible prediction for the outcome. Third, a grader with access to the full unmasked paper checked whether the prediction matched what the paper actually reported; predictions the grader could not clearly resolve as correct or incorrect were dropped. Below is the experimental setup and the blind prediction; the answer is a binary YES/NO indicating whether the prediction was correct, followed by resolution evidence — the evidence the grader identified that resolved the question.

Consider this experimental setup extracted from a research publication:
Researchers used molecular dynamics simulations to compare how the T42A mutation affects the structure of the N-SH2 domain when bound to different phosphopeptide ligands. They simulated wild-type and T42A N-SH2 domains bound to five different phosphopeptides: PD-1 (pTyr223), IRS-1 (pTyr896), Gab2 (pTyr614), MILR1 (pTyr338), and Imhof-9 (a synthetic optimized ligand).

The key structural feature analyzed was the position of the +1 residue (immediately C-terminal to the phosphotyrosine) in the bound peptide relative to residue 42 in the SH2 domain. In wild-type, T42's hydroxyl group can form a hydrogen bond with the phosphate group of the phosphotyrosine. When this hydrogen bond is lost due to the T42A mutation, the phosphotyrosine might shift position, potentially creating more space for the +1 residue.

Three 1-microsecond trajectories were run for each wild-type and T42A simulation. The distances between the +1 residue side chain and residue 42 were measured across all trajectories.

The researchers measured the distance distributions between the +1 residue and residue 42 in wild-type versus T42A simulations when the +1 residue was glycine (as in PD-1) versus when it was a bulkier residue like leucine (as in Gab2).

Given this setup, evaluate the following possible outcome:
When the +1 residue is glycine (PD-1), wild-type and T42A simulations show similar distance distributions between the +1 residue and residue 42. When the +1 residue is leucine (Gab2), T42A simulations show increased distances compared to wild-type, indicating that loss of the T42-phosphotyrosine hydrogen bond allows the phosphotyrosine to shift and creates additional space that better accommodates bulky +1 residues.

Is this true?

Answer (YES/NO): NO